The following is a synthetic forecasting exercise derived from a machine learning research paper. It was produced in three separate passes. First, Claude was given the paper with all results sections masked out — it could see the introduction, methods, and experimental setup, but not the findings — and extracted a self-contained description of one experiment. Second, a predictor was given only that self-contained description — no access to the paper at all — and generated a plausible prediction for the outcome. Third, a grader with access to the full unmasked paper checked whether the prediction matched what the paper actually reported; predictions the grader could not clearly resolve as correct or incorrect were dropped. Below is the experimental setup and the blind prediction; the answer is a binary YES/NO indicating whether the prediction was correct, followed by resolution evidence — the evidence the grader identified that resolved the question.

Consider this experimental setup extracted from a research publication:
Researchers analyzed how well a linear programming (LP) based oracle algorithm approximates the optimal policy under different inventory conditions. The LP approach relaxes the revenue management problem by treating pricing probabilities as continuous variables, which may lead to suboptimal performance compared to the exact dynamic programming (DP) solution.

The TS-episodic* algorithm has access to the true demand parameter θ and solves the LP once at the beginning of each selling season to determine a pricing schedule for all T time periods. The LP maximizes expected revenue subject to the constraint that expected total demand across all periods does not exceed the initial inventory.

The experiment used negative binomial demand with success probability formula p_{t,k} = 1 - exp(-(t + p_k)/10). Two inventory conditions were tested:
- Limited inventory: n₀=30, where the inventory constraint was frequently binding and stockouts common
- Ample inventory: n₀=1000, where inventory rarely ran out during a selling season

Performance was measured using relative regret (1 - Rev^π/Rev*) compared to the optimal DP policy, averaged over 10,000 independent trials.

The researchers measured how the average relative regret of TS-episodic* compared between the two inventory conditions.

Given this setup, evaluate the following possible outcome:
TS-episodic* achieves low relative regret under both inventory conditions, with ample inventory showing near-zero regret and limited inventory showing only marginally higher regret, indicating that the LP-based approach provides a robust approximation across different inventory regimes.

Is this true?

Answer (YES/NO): NO